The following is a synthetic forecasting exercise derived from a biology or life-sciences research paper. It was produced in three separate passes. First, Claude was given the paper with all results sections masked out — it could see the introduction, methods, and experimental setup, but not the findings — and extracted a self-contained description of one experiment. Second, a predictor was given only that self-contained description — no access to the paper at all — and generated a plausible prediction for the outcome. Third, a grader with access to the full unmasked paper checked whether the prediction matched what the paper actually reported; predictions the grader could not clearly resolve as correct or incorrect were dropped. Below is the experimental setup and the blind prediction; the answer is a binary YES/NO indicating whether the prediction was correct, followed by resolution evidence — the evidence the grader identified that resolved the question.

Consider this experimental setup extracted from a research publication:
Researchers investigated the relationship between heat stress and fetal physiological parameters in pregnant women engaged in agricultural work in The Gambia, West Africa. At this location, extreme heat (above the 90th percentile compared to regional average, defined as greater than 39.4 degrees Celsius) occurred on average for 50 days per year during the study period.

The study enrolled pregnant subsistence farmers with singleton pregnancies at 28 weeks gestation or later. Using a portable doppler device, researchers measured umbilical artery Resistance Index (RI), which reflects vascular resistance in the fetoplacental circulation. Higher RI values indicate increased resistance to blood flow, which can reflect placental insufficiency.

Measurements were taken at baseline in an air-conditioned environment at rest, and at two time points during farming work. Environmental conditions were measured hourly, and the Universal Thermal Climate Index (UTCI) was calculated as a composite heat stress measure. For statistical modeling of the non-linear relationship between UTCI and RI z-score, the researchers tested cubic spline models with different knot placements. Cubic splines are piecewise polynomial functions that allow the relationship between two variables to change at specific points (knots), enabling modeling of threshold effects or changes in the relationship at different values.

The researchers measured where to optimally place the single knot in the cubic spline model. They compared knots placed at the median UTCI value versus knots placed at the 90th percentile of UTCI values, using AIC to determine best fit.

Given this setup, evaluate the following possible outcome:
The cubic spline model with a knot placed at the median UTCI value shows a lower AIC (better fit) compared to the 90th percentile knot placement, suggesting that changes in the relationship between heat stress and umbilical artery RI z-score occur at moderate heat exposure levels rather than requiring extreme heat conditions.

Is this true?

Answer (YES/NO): YES